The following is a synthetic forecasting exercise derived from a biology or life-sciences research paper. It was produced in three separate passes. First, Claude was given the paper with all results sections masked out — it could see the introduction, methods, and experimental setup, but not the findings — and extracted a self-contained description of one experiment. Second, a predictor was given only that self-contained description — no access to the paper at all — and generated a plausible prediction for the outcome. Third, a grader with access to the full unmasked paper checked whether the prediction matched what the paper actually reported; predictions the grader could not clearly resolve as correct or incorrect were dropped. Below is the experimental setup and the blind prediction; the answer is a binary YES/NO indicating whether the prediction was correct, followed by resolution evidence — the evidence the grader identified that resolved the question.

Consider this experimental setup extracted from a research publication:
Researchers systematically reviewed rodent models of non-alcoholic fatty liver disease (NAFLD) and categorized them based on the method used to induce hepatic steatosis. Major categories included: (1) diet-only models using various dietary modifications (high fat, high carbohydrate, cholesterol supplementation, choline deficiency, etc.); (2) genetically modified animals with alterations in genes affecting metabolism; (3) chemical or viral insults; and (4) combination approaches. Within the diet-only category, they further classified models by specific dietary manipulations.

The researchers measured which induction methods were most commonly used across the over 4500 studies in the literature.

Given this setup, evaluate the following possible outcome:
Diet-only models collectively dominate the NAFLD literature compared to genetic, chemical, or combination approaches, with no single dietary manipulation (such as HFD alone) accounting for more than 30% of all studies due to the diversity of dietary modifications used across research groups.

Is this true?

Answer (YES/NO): NO